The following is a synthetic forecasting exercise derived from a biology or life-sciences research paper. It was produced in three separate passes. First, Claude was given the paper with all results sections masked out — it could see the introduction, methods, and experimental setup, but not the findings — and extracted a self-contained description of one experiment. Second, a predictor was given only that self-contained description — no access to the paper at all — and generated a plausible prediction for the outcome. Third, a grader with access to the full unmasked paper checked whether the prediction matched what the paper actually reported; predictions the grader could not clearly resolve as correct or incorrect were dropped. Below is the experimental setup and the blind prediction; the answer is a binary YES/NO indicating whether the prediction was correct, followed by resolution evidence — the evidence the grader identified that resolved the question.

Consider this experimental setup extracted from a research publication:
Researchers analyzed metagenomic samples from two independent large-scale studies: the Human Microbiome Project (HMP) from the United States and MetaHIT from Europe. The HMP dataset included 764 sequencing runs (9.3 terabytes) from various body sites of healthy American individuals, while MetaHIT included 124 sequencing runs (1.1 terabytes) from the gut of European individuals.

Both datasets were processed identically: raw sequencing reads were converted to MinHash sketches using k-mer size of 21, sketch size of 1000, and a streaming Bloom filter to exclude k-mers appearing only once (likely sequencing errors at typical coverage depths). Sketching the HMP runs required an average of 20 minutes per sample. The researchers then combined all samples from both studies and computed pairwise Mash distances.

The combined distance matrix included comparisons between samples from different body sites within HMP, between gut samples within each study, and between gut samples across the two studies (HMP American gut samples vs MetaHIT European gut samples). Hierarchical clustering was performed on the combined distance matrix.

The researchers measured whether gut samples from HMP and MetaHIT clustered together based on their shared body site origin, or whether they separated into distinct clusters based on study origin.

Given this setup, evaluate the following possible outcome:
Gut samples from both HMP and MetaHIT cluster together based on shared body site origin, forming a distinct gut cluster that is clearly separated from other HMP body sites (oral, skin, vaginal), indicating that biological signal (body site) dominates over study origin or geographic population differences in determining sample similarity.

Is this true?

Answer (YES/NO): YES